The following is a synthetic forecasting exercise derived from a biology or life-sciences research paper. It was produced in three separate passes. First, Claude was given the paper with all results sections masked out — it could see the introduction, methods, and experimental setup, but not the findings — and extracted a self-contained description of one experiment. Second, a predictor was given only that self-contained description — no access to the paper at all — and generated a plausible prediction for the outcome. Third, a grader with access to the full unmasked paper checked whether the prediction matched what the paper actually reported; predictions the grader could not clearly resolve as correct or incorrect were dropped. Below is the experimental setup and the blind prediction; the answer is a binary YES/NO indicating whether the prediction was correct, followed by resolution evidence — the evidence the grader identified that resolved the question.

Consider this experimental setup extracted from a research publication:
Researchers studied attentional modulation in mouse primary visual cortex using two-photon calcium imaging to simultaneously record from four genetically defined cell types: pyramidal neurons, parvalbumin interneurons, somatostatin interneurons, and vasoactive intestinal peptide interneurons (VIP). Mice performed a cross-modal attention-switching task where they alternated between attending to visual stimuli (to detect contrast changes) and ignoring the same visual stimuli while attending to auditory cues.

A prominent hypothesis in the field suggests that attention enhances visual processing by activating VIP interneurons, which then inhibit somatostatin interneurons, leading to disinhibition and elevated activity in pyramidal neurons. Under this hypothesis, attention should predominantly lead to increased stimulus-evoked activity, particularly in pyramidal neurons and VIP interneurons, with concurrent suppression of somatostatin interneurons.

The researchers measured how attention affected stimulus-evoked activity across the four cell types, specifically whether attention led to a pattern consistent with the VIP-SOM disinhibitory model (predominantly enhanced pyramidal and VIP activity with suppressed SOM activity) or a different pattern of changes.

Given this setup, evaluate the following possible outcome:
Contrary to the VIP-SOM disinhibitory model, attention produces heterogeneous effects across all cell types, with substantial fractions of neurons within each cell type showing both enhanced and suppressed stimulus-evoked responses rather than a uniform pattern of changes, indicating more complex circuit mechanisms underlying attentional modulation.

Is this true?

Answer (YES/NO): YES